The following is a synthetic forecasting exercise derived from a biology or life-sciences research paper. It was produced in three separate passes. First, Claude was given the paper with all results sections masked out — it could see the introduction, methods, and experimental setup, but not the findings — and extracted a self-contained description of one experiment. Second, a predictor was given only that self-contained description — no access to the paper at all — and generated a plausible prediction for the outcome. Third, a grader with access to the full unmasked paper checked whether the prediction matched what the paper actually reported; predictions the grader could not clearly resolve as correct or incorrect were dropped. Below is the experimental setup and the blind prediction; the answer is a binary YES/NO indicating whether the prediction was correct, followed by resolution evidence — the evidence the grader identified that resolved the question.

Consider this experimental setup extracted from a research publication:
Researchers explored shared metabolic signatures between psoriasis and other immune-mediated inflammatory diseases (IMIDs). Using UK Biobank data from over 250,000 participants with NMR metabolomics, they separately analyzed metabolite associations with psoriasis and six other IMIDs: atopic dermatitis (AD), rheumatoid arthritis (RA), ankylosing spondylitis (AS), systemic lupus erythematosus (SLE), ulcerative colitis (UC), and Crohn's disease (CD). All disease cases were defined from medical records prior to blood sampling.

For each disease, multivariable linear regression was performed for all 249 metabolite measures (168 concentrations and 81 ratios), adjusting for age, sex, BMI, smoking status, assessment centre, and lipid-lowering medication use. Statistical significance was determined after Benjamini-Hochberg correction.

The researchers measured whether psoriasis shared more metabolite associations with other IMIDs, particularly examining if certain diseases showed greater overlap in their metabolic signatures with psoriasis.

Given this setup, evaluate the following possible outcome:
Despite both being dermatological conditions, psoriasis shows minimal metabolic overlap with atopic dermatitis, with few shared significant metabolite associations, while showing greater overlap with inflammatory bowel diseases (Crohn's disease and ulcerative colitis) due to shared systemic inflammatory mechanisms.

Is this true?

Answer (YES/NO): NO